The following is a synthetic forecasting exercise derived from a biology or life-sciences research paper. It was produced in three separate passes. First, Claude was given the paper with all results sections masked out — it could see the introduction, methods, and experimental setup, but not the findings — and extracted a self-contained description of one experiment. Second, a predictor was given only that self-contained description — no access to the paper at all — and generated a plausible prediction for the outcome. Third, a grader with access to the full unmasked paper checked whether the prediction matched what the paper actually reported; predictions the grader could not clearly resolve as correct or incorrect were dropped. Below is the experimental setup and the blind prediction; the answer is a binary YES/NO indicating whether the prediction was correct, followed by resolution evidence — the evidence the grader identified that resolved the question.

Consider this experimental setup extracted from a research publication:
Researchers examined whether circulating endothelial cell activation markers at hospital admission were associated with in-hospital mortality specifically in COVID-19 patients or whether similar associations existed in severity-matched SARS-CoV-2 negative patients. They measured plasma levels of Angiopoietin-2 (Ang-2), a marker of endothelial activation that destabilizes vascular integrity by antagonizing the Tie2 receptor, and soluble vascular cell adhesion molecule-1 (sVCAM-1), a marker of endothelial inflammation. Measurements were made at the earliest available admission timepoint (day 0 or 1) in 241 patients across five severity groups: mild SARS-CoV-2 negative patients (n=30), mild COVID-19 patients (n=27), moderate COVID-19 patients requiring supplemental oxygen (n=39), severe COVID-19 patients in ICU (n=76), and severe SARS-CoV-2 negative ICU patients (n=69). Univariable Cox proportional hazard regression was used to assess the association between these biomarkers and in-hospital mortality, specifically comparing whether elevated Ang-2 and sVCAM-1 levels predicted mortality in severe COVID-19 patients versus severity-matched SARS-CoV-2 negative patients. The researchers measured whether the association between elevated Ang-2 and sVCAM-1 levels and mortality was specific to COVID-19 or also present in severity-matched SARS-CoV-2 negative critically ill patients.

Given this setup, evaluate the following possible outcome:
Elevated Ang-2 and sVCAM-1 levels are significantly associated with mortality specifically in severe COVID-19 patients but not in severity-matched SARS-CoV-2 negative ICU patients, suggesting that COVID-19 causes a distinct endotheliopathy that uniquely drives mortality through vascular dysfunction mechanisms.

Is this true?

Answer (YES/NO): NO